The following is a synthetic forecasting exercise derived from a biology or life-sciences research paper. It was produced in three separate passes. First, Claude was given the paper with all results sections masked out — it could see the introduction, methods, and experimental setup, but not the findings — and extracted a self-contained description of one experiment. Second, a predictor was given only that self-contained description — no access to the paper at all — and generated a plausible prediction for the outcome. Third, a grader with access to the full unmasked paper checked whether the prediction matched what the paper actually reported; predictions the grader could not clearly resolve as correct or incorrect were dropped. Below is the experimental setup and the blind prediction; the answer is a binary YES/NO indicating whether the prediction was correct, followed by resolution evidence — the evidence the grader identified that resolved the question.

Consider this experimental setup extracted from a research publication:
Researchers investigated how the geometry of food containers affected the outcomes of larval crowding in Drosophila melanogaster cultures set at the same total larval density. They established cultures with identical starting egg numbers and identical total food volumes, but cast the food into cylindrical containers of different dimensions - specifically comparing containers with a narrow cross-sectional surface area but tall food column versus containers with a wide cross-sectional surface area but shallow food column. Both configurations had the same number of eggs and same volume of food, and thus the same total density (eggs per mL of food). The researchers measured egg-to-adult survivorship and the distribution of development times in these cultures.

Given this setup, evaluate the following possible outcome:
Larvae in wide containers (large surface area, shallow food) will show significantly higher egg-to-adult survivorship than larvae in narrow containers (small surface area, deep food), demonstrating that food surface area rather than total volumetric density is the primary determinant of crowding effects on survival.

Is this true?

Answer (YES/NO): YES